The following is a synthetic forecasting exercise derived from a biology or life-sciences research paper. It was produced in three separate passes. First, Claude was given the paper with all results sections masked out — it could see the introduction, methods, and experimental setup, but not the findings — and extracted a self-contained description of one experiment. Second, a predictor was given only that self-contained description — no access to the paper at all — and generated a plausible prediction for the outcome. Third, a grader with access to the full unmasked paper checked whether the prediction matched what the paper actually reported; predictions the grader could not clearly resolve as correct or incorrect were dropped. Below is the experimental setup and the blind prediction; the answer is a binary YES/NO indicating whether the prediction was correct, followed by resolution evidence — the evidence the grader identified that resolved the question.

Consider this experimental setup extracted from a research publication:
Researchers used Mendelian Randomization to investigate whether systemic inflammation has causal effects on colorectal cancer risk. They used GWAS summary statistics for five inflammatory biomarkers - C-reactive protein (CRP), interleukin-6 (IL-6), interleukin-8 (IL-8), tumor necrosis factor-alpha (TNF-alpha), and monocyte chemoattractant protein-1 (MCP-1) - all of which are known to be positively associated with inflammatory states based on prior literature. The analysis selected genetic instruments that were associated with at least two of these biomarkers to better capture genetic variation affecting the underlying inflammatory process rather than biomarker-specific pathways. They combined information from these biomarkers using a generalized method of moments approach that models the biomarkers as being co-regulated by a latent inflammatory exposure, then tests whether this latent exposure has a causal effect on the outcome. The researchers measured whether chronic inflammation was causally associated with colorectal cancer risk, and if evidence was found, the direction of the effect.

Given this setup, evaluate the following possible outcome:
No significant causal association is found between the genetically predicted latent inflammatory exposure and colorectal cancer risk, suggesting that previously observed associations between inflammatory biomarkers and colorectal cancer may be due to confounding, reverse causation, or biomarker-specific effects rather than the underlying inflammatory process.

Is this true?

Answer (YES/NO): NO